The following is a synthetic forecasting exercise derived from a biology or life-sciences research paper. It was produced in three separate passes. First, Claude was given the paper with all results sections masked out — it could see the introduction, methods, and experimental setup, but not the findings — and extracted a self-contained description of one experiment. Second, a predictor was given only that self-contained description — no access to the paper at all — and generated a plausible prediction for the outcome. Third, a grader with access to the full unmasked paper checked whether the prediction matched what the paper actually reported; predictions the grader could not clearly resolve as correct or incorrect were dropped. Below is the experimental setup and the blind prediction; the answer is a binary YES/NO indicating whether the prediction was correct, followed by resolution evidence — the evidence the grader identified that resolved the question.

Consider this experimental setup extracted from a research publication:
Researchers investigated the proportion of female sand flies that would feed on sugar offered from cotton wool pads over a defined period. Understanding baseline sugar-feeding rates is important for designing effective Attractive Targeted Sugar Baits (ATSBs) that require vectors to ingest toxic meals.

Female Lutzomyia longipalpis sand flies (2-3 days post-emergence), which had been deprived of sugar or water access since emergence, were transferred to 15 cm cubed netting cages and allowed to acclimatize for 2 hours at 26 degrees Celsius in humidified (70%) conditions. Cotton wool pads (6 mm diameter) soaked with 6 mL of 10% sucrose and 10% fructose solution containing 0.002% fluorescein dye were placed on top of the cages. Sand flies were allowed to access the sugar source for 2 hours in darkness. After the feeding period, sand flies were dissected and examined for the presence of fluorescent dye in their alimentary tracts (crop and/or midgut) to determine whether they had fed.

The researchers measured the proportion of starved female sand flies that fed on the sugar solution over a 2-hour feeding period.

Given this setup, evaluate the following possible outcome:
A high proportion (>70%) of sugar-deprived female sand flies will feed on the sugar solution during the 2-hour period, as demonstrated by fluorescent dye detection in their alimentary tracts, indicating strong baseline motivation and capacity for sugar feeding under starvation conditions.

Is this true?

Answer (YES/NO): YES